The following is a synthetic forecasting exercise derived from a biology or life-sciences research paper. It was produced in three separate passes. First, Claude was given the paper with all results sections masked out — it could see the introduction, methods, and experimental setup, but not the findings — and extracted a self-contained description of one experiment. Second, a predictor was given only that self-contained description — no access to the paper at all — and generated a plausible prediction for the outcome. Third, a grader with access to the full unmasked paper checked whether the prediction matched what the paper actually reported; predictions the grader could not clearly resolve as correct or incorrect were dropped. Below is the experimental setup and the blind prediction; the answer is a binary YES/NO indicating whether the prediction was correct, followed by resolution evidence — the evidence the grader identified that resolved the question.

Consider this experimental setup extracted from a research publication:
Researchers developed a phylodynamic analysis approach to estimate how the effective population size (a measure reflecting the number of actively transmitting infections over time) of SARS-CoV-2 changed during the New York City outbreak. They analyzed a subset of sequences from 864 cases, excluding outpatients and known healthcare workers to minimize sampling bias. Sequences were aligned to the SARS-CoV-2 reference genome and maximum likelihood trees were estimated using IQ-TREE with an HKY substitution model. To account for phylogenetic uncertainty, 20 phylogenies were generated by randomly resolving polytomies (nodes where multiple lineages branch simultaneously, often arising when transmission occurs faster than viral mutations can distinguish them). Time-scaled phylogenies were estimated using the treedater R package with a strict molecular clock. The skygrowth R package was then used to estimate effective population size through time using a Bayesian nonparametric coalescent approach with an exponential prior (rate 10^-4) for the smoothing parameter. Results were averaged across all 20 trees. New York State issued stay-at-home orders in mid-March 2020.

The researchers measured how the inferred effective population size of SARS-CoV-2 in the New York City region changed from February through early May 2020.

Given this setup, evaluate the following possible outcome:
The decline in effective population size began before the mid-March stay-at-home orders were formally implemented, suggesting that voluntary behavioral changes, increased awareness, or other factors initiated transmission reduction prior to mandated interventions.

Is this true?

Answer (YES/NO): NO